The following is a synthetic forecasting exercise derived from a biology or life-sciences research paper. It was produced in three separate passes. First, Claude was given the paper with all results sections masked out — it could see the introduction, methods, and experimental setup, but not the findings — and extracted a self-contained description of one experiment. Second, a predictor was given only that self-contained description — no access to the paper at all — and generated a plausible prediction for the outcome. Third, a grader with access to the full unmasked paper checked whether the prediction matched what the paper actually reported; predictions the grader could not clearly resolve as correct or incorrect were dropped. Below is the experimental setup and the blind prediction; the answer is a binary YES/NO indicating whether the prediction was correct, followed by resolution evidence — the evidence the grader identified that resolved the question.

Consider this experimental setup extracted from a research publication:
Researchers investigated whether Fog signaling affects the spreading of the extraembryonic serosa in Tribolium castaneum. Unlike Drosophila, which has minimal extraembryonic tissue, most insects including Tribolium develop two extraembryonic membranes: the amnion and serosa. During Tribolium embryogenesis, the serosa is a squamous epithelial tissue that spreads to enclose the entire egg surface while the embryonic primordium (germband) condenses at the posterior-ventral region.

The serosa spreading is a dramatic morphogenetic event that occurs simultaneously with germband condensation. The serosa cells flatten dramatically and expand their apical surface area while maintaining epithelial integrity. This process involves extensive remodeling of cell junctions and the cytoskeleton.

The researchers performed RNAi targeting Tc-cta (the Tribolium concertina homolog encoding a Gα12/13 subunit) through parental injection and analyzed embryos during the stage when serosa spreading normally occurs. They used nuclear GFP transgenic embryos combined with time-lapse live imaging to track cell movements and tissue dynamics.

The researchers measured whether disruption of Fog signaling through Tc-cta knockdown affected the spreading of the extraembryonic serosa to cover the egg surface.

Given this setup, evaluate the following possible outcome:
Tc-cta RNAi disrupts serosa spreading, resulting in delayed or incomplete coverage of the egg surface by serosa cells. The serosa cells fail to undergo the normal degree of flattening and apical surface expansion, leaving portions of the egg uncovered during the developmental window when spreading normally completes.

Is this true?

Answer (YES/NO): YES